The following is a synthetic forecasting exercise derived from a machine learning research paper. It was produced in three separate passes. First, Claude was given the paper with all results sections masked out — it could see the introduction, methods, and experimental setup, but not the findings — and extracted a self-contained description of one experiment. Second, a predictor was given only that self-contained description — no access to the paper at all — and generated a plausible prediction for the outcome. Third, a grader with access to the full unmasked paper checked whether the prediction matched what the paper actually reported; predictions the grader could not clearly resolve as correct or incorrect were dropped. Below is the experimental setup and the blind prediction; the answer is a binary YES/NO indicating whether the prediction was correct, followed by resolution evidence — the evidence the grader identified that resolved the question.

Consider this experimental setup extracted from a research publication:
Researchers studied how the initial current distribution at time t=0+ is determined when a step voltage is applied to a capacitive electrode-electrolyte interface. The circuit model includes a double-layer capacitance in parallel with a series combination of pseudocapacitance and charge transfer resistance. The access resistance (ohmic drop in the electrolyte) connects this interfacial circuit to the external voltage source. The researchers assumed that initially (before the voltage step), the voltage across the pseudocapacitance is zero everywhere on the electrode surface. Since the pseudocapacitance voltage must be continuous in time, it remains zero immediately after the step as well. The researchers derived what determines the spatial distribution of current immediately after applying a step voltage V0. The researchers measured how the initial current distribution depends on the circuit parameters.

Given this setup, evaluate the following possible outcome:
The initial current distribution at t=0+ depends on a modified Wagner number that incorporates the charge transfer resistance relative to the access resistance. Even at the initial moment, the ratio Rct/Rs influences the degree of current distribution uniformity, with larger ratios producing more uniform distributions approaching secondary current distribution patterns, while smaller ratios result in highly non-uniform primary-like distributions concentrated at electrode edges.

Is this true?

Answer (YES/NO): YES